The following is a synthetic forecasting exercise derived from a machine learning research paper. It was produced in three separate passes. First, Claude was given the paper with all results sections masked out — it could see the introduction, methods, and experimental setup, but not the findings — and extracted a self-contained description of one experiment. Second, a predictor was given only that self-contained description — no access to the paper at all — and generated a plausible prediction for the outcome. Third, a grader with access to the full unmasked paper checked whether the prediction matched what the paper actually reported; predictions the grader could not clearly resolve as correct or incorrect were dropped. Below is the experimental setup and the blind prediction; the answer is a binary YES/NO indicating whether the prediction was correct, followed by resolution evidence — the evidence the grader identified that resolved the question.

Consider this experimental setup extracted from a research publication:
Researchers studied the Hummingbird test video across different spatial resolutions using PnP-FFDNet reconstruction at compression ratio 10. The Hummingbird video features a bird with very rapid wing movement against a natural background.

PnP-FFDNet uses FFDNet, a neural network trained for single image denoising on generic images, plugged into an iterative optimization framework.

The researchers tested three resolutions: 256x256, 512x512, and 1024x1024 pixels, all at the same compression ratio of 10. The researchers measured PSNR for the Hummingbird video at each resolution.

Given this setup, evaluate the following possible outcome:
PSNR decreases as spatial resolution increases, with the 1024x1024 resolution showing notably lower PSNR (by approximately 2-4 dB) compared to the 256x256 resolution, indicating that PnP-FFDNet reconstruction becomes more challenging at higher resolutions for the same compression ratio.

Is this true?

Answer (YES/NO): NO